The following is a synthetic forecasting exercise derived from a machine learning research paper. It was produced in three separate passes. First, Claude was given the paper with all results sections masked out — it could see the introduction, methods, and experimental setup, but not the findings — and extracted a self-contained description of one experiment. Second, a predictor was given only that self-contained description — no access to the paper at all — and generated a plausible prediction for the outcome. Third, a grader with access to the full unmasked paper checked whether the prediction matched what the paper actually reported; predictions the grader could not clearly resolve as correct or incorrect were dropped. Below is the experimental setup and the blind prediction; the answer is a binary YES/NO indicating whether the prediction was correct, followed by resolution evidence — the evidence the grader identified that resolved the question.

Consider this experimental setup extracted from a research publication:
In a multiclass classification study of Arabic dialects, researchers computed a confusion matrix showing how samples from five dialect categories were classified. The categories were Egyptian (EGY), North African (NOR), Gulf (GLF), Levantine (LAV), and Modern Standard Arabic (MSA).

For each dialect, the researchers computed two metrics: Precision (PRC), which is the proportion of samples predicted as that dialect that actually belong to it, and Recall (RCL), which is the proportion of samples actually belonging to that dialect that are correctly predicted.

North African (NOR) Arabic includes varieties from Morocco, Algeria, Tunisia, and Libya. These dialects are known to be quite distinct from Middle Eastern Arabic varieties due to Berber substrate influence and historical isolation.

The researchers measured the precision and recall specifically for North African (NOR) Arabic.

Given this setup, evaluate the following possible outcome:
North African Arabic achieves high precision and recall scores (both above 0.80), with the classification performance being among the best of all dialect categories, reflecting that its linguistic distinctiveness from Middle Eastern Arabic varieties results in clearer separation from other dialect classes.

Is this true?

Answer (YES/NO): NO